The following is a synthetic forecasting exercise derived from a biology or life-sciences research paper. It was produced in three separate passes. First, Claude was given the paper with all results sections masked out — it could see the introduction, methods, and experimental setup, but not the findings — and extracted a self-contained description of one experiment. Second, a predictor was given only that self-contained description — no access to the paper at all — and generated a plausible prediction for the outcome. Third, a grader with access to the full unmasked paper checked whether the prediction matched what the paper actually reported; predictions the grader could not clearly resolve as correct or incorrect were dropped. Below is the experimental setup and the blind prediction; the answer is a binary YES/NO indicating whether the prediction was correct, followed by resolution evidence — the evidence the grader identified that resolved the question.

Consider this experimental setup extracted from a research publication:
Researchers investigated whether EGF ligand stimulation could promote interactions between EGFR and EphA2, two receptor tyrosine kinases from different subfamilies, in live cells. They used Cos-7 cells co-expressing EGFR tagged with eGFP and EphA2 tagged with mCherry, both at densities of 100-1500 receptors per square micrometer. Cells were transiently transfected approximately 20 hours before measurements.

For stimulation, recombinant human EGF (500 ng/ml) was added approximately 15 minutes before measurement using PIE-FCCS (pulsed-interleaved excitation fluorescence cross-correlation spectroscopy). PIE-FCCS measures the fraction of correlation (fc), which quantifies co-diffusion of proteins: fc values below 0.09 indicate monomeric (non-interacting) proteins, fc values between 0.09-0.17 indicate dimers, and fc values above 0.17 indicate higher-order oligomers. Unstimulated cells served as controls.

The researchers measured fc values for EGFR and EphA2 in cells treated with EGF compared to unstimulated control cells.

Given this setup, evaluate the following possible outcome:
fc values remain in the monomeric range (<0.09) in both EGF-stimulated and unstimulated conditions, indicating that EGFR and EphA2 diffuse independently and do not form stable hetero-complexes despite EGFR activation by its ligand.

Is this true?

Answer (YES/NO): NO